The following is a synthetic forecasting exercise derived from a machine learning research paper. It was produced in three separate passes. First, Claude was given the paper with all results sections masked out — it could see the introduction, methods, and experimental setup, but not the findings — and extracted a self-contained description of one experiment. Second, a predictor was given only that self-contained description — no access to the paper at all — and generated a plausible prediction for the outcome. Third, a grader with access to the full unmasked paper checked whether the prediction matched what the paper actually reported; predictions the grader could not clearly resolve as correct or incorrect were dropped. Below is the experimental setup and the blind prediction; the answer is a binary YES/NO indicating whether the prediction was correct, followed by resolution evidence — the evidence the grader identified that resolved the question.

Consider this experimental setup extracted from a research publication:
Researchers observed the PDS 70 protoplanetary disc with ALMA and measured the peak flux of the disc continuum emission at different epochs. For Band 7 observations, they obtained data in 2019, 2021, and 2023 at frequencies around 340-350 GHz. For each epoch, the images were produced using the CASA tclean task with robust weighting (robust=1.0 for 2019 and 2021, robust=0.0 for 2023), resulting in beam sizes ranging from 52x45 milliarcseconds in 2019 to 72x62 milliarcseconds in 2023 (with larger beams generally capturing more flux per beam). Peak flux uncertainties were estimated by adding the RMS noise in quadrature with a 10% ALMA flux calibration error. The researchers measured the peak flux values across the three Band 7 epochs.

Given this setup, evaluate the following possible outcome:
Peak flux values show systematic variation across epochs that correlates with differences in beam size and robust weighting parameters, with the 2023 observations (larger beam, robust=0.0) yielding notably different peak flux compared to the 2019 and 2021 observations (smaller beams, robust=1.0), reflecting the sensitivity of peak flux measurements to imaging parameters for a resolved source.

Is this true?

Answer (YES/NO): YES